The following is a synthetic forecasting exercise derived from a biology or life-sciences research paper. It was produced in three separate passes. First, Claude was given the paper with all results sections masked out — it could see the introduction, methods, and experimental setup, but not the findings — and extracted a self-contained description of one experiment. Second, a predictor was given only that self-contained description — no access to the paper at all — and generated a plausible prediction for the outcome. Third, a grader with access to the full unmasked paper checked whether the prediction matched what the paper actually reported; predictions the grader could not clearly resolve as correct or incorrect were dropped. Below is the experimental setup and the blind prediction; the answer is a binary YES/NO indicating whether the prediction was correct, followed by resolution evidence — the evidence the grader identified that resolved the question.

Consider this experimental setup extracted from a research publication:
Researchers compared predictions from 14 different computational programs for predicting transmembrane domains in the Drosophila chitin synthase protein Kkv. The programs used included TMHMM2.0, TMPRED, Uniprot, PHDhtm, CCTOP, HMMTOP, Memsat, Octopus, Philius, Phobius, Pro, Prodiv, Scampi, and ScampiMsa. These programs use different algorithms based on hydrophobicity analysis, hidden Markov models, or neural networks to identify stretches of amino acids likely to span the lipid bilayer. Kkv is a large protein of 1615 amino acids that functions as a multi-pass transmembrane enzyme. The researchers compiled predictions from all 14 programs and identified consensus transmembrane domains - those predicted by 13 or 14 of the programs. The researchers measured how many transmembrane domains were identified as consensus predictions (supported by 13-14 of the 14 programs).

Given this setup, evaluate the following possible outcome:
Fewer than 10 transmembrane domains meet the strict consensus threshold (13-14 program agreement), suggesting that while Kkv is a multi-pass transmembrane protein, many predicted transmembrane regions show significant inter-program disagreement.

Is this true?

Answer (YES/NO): NO